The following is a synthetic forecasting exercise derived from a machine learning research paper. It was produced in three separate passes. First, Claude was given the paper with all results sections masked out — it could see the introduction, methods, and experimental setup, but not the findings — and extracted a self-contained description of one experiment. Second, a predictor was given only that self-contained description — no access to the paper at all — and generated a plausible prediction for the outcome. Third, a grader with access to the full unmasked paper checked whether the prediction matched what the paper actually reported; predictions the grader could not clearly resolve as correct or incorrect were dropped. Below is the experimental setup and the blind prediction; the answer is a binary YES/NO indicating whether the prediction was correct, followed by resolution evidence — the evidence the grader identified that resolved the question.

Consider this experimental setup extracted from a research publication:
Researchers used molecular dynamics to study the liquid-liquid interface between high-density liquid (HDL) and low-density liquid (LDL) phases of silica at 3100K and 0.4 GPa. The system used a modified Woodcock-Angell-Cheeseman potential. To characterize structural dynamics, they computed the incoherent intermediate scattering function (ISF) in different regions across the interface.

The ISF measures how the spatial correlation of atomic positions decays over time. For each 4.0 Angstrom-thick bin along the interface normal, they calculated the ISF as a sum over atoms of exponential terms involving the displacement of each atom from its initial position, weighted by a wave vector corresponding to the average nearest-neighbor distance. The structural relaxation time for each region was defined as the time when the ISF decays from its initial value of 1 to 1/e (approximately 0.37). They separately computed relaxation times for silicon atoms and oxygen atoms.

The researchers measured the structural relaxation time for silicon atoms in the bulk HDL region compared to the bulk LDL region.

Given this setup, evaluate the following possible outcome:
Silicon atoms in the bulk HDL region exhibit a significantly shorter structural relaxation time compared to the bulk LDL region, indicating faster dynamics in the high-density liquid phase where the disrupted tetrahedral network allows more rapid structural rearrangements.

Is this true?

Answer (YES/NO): YES